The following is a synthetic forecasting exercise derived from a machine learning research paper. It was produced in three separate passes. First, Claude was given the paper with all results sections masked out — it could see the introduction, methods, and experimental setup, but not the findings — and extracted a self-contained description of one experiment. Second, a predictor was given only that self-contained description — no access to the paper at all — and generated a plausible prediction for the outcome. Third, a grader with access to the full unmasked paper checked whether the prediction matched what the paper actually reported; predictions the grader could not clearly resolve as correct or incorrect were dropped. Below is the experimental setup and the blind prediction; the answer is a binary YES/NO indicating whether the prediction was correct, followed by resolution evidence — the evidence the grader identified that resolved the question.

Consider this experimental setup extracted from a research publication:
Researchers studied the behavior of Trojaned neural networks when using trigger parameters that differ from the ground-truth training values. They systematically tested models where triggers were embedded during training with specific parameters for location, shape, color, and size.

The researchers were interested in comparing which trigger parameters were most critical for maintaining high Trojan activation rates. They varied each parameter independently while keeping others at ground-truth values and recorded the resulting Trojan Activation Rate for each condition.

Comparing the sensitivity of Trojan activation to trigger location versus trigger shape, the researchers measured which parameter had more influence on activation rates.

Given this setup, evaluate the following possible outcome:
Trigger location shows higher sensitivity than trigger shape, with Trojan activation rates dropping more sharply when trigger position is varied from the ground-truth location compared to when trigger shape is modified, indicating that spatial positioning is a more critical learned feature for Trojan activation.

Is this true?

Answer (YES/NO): NO